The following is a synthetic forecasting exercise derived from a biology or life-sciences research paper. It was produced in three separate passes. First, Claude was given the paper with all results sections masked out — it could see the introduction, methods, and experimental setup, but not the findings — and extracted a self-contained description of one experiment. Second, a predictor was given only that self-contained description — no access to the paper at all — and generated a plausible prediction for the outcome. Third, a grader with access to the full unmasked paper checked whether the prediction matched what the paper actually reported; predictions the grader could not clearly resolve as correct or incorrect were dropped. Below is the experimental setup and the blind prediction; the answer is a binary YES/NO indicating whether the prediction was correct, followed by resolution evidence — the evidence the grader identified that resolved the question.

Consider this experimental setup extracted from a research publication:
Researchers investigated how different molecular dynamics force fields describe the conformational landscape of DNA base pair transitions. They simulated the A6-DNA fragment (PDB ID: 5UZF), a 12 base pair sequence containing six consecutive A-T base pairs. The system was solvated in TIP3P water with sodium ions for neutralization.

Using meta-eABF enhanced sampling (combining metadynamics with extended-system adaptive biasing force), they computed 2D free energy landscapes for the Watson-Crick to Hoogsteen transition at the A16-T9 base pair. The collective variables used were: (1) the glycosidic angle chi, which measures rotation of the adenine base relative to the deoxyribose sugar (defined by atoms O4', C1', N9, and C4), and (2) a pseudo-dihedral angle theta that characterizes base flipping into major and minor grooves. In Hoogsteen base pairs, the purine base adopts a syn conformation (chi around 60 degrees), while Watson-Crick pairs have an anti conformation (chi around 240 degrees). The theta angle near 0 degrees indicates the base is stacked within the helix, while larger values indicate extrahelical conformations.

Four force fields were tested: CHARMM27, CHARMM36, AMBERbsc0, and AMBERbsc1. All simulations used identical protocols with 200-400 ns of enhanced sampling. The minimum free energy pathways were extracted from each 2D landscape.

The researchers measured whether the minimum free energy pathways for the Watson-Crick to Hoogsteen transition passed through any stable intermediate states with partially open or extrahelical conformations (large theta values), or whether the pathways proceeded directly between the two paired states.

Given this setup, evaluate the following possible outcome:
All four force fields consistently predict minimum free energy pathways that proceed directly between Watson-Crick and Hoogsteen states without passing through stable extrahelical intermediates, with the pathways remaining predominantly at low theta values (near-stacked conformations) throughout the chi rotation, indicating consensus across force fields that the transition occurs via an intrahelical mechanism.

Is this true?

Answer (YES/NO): NO